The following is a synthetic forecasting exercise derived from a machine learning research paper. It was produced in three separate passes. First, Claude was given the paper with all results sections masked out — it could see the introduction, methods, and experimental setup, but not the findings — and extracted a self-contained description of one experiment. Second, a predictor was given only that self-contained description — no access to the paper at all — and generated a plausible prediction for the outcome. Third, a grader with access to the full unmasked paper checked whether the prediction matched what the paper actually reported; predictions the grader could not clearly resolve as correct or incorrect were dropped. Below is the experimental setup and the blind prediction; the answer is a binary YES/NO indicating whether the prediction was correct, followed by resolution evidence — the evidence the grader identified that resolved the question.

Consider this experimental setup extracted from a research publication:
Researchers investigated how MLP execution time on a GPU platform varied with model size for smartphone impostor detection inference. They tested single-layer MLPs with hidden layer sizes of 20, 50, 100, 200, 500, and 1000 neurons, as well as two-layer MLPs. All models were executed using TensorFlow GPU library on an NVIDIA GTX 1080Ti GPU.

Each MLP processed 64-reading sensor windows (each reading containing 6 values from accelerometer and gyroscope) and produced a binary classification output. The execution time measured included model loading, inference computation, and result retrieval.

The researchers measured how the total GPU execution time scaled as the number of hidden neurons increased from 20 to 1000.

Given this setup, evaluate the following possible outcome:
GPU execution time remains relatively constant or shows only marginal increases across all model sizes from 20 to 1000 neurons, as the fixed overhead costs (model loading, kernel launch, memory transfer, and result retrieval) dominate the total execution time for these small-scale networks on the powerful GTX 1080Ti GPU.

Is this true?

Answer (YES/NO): YES